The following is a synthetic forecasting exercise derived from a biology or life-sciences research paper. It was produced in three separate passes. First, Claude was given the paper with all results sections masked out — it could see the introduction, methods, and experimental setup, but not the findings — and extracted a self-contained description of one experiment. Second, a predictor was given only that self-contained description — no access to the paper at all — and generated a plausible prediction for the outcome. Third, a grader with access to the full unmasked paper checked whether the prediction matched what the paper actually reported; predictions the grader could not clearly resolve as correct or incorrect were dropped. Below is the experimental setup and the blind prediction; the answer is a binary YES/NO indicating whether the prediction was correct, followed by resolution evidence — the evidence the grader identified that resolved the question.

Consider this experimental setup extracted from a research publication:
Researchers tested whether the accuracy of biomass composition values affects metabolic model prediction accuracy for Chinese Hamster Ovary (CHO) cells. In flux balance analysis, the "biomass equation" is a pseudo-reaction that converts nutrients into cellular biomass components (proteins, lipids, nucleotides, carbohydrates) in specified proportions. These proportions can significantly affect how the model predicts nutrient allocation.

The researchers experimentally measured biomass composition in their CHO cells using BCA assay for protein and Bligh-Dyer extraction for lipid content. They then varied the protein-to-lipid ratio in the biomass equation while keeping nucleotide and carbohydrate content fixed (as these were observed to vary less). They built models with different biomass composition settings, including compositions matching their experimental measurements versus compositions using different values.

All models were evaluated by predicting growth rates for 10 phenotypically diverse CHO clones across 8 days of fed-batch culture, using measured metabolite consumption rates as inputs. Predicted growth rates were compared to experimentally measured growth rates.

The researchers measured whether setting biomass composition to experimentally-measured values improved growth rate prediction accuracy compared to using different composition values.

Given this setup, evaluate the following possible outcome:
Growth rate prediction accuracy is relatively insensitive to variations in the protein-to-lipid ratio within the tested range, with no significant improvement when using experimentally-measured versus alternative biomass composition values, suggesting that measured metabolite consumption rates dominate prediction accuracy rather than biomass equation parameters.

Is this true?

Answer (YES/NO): NO